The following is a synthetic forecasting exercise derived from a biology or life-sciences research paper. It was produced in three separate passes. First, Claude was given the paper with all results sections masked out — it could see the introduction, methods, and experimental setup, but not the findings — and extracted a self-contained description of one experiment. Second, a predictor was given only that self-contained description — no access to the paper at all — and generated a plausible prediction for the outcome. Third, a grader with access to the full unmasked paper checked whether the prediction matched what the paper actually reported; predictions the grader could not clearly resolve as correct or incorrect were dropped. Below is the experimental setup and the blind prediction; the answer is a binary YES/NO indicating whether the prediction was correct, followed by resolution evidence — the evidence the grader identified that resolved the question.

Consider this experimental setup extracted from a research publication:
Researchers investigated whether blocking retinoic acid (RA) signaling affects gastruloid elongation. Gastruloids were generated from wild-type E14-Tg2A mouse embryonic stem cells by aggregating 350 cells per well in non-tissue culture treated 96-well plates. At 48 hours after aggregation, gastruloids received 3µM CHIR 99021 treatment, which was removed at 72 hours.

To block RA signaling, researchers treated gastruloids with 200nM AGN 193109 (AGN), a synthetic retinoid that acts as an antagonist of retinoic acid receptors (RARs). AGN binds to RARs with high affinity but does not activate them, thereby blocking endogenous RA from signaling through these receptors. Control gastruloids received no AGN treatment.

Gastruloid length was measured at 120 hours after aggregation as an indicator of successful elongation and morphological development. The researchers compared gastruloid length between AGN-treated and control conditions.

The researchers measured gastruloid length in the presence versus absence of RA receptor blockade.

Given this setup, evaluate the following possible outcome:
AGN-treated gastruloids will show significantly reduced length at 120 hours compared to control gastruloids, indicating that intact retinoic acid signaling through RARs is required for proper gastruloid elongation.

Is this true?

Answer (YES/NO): NO